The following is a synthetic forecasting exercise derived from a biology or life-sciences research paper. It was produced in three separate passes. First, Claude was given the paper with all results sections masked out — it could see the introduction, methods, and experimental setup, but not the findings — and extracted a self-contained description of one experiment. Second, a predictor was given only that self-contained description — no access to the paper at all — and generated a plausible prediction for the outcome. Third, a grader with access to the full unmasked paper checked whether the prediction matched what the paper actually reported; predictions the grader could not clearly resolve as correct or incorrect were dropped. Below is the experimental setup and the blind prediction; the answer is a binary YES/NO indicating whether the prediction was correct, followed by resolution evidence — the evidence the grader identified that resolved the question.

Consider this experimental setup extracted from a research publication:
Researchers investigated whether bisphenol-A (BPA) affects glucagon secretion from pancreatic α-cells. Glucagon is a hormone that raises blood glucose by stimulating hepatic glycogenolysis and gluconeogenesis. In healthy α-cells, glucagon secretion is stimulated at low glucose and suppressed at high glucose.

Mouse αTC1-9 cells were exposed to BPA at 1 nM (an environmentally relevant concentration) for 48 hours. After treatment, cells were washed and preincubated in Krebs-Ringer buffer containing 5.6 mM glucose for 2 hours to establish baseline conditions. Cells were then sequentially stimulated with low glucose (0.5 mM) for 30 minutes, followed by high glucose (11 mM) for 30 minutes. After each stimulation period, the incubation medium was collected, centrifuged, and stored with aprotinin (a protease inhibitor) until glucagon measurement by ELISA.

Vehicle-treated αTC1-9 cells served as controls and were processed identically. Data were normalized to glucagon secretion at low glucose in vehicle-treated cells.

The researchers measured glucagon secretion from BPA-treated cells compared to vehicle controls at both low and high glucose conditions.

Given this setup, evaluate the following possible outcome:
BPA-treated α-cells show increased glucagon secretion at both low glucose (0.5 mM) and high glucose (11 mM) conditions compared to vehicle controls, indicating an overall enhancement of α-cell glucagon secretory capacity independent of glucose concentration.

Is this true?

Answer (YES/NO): NO